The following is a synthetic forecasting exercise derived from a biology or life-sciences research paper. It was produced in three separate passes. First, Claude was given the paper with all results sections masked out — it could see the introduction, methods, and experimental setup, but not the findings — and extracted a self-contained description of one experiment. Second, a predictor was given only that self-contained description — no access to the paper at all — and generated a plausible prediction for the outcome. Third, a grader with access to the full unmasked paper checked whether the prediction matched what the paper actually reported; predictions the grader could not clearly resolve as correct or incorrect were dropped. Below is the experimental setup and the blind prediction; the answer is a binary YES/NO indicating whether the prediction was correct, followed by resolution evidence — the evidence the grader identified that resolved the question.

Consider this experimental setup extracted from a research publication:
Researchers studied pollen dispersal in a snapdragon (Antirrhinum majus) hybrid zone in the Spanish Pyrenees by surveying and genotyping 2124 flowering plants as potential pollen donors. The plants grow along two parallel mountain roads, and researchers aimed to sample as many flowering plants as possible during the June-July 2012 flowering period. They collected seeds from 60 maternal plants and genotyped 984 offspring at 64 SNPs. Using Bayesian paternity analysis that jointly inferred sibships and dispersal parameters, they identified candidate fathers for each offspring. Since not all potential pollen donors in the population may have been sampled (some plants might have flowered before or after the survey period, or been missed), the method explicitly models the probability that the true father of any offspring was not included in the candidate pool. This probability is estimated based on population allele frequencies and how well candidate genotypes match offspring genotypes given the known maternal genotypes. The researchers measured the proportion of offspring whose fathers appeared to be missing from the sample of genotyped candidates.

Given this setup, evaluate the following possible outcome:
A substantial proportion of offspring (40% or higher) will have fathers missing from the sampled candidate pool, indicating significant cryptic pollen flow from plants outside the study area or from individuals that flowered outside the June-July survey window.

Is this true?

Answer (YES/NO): YES